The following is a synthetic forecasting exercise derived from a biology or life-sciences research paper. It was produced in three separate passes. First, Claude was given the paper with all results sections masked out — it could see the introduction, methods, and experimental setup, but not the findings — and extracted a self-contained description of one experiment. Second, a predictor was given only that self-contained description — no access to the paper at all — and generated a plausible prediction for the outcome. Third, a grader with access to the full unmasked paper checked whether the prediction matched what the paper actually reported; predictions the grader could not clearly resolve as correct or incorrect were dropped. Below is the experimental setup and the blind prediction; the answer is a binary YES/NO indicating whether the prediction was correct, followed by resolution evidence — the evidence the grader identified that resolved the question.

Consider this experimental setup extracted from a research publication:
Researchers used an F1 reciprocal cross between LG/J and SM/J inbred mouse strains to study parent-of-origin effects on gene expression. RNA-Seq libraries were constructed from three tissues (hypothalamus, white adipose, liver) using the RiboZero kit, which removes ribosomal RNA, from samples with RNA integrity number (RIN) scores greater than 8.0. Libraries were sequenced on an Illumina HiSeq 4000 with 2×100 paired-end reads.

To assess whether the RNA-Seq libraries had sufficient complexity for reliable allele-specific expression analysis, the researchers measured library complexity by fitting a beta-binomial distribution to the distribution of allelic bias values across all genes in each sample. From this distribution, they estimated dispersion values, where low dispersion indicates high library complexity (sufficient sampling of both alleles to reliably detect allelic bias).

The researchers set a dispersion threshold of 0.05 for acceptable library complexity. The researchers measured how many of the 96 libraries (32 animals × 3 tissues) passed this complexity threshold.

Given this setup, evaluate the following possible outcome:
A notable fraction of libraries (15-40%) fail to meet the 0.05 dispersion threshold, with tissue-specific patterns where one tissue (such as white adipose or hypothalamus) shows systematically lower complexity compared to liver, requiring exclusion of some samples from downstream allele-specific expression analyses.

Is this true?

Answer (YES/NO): NO